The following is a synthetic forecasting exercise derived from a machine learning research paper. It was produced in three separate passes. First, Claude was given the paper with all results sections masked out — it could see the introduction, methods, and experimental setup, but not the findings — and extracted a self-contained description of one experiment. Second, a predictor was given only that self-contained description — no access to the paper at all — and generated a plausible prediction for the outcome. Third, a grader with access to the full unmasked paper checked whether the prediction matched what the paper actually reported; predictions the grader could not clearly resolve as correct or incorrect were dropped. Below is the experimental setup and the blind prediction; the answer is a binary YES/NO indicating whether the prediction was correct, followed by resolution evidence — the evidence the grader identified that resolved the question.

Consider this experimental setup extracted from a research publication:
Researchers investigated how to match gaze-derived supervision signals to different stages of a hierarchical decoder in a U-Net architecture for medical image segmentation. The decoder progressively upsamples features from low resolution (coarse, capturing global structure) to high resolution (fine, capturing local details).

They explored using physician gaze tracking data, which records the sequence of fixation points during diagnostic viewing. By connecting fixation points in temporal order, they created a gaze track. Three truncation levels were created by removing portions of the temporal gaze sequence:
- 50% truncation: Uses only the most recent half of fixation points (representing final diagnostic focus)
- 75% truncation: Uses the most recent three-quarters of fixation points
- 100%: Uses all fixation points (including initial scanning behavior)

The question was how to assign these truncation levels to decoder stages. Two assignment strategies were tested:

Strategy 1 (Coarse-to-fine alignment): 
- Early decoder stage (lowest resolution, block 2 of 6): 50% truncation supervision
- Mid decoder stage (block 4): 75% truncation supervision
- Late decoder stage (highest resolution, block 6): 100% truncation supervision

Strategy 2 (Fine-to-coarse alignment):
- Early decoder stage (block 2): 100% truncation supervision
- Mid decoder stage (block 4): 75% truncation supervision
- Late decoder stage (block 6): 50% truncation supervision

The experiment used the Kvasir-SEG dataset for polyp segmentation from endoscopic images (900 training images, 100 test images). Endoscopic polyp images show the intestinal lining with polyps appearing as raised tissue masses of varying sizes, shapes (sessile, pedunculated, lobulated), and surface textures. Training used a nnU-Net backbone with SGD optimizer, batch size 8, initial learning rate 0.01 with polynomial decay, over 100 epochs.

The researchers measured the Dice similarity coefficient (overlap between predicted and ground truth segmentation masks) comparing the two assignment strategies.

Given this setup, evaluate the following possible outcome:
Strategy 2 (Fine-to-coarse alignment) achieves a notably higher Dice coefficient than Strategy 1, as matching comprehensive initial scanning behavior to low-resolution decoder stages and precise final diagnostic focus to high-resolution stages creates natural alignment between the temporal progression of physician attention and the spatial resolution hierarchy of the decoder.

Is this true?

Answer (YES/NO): NO